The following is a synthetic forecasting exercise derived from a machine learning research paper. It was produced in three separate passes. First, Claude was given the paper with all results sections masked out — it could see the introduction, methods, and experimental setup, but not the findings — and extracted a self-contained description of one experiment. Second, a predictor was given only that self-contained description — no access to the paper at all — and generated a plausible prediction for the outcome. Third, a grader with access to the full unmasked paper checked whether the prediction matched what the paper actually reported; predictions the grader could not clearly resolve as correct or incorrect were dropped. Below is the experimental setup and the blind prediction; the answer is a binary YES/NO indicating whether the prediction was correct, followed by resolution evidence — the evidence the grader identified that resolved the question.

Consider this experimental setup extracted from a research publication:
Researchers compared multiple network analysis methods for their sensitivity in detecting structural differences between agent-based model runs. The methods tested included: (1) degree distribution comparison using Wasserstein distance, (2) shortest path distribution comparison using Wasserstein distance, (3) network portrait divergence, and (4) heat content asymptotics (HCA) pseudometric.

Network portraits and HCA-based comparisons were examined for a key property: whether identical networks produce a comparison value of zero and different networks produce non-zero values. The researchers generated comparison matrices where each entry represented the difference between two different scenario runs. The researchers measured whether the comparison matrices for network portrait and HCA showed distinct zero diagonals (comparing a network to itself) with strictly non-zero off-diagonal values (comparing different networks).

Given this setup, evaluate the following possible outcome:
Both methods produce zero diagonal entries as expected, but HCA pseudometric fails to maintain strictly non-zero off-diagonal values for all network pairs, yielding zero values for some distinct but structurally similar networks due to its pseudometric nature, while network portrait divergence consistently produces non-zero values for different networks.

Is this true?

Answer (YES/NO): NO